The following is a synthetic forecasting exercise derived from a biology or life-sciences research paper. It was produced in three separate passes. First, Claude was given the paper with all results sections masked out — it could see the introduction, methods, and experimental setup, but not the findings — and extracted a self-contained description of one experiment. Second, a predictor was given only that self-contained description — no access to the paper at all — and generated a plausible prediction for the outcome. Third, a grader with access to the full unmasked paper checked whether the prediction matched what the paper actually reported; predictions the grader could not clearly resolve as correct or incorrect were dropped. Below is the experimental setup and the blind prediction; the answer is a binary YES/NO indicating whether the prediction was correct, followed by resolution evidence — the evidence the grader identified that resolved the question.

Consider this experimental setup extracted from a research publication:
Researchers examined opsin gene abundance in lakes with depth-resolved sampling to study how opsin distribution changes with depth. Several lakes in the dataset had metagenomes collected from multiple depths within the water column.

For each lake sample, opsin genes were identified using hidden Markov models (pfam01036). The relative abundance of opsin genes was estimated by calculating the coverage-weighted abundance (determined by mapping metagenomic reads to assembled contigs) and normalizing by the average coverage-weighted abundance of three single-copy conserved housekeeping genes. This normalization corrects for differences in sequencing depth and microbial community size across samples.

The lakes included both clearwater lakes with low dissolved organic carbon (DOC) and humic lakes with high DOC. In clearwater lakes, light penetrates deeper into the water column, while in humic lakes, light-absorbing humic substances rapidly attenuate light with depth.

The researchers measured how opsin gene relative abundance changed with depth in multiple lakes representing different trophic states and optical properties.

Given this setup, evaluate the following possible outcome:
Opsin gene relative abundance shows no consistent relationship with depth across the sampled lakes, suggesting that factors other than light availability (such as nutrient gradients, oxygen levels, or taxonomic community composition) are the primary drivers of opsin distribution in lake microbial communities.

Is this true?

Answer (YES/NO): NO